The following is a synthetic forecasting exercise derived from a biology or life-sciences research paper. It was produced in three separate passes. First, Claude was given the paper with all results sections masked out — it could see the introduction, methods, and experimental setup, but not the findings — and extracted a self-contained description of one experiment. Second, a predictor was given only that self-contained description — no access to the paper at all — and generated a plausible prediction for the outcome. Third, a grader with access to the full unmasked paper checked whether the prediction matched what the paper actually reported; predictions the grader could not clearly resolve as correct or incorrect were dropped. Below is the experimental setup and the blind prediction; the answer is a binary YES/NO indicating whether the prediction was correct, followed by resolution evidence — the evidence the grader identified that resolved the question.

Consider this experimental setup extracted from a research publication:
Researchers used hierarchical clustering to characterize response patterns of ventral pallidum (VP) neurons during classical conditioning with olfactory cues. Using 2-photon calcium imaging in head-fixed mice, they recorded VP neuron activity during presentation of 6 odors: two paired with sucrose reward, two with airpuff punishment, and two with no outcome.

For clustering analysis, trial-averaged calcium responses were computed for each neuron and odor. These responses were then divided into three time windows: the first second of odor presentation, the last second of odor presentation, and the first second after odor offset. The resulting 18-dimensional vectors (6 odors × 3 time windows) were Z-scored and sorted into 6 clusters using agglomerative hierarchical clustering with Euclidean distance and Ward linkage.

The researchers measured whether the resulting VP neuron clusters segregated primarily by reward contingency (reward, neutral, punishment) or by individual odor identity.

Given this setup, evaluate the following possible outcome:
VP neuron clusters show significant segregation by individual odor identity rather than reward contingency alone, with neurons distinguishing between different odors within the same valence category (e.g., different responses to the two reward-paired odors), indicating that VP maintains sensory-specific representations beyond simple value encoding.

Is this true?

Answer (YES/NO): NO